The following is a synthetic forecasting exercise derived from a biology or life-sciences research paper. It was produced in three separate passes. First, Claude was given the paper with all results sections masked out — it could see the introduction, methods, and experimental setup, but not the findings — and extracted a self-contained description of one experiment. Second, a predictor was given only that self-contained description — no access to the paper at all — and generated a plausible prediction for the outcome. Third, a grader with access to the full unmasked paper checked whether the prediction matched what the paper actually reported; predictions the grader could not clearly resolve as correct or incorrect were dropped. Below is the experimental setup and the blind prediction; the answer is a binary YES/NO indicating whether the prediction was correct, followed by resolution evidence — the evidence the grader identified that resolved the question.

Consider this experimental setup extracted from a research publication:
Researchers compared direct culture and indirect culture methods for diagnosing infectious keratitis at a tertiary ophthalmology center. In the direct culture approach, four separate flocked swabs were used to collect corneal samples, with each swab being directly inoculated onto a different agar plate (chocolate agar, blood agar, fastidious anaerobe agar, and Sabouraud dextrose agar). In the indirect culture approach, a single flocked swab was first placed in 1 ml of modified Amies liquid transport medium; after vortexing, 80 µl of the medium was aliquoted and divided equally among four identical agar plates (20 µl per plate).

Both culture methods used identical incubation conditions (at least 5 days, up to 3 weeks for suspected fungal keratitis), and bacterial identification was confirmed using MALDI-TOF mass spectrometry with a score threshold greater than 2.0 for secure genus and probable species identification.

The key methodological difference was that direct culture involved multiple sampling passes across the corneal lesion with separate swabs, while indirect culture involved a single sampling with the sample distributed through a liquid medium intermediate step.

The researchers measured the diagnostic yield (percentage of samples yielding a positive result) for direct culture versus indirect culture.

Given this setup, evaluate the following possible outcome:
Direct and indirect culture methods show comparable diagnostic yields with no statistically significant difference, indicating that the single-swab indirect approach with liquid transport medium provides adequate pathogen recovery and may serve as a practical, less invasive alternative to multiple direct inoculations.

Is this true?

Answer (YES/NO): YES